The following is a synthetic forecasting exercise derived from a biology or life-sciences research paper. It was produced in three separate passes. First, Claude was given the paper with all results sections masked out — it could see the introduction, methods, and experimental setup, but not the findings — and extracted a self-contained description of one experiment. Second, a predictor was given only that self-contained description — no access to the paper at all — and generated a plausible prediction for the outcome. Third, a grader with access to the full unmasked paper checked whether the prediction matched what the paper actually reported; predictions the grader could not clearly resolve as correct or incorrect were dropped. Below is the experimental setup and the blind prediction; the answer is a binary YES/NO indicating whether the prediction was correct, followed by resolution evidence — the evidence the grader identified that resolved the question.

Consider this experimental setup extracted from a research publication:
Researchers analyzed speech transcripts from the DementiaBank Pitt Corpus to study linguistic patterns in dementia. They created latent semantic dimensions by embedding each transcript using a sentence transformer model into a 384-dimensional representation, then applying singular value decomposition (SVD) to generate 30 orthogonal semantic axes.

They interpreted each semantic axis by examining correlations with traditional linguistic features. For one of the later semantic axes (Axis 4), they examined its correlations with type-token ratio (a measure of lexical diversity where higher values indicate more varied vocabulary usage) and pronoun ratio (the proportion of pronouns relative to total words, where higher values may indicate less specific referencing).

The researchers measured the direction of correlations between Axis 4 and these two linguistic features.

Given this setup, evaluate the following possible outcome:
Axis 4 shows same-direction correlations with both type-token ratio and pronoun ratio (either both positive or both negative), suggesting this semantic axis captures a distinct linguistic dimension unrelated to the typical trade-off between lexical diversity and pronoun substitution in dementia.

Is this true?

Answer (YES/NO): NO